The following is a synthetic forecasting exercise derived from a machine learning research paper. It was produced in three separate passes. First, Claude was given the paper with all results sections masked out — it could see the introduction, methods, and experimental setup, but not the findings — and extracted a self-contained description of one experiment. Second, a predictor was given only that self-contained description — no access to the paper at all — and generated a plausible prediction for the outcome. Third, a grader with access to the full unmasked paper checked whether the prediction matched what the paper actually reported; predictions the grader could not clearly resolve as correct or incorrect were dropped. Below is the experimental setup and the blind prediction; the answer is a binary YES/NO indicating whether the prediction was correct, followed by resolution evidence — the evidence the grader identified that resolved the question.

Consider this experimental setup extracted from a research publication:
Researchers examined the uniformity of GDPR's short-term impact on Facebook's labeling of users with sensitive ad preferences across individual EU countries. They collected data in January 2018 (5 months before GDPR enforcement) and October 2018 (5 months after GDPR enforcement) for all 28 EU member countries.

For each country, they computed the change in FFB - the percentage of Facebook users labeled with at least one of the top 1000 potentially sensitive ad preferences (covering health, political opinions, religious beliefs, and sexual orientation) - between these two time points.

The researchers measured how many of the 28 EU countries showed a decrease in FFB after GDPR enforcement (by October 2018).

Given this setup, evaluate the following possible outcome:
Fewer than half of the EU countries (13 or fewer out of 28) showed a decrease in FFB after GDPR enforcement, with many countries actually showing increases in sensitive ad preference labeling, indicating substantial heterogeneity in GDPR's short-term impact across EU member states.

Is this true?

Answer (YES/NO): NO